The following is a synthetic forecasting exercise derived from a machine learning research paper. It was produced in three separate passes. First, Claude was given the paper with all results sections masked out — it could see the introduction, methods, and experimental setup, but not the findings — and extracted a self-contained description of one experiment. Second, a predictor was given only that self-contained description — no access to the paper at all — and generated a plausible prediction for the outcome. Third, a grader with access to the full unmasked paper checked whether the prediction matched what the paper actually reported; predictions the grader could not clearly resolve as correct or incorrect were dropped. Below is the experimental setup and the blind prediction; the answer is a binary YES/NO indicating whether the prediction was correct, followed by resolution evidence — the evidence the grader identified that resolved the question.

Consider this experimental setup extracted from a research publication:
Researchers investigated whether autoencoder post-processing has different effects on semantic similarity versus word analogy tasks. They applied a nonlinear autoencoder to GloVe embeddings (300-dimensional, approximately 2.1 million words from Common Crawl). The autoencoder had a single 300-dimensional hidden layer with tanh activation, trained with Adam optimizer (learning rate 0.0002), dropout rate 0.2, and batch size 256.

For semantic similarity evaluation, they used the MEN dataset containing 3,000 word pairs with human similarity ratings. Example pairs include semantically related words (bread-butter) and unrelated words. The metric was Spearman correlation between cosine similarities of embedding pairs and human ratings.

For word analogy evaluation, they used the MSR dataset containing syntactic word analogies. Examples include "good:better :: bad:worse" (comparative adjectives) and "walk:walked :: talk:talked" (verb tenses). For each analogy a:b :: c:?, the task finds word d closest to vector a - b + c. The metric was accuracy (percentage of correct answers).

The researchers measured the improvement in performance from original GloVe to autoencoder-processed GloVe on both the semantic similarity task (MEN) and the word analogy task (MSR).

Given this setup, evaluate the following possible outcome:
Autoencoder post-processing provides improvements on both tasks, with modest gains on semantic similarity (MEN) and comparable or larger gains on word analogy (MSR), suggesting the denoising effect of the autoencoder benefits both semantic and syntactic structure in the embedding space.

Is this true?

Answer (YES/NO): NO